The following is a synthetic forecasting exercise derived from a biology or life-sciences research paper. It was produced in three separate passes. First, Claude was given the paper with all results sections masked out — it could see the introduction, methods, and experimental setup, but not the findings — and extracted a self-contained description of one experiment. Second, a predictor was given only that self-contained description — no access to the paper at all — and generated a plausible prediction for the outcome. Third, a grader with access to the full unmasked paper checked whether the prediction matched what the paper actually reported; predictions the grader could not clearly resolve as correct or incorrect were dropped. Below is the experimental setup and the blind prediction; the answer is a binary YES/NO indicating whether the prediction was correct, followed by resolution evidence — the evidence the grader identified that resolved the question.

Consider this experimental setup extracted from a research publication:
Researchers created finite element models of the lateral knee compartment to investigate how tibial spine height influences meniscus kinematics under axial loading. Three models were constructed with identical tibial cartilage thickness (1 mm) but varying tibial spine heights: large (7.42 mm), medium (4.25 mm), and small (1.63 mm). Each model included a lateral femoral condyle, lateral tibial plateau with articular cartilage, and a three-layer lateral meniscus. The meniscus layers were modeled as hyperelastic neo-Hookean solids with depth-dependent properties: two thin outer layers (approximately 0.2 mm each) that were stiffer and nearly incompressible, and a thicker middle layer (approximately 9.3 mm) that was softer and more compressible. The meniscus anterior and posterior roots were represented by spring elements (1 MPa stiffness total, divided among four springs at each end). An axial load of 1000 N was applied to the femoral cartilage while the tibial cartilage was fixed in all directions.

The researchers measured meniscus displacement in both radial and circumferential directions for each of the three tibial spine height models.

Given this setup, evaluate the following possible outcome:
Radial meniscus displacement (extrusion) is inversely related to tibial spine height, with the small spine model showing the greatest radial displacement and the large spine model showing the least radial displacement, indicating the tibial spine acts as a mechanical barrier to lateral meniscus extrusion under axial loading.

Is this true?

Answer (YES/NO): YES